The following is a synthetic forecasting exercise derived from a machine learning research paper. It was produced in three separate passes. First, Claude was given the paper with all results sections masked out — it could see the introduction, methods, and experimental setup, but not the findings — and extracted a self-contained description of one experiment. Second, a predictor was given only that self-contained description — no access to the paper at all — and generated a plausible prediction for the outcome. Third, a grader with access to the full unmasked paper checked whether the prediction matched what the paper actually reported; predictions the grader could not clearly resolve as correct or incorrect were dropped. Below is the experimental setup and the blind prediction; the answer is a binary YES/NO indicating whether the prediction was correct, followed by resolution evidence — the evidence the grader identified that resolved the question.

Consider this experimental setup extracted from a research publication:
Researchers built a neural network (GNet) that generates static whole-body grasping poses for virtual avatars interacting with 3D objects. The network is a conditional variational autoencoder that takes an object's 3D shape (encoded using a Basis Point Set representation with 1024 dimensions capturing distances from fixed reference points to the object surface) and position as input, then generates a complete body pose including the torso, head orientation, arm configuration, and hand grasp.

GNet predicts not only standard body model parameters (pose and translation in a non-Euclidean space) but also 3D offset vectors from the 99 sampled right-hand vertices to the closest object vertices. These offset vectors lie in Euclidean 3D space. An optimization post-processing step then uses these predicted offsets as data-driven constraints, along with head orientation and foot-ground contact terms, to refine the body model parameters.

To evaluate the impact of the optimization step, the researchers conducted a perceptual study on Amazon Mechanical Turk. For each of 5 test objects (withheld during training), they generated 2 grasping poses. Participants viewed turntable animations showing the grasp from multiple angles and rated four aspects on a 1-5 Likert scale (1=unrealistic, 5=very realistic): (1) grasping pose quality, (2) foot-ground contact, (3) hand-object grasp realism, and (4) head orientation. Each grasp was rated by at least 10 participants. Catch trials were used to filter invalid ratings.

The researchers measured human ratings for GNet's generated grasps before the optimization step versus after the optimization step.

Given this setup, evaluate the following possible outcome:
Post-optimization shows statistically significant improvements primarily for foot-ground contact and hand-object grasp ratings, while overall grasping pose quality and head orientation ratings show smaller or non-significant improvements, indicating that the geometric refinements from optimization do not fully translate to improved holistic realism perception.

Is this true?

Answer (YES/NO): NO